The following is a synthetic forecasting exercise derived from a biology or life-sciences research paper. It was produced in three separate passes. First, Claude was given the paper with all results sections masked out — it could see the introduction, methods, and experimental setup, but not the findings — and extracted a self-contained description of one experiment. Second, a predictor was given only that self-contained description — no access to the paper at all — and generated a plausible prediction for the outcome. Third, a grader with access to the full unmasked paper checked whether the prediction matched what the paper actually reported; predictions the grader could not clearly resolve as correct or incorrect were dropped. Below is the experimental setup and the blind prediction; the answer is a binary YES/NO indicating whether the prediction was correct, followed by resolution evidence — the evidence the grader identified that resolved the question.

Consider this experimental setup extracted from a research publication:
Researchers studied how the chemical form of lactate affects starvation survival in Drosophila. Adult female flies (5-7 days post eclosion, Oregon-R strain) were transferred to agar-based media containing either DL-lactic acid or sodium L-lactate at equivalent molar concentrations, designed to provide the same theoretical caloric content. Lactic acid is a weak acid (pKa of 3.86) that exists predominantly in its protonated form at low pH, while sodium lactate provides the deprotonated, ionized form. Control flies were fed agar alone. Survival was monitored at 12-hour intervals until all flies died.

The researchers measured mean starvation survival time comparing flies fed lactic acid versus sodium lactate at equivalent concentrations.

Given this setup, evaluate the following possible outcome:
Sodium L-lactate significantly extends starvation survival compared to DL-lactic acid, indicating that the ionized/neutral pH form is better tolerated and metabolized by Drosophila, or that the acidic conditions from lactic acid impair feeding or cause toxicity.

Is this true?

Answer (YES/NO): NO